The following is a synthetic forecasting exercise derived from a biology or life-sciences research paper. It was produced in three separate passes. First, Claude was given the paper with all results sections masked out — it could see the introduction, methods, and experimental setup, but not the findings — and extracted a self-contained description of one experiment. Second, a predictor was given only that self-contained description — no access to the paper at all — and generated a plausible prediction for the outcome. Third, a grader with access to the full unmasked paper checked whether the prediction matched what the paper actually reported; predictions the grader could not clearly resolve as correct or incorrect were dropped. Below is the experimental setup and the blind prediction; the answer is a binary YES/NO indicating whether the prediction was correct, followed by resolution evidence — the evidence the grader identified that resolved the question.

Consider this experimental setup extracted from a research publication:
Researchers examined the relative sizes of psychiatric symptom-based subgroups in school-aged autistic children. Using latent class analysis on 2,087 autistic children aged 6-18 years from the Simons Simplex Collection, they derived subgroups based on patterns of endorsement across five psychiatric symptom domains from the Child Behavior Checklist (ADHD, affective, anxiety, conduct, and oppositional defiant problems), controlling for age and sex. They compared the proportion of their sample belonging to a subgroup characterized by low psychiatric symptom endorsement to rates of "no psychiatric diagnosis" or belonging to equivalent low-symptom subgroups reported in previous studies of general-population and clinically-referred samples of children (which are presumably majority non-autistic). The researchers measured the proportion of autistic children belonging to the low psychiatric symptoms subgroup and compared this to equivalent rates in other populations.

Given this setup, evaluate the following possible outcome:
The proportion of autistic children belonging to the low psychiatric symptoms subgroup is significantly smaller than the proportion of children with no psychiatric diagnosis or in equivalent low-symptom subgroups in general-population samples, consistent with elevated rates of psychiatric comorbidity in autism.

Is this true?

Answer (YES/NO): YES